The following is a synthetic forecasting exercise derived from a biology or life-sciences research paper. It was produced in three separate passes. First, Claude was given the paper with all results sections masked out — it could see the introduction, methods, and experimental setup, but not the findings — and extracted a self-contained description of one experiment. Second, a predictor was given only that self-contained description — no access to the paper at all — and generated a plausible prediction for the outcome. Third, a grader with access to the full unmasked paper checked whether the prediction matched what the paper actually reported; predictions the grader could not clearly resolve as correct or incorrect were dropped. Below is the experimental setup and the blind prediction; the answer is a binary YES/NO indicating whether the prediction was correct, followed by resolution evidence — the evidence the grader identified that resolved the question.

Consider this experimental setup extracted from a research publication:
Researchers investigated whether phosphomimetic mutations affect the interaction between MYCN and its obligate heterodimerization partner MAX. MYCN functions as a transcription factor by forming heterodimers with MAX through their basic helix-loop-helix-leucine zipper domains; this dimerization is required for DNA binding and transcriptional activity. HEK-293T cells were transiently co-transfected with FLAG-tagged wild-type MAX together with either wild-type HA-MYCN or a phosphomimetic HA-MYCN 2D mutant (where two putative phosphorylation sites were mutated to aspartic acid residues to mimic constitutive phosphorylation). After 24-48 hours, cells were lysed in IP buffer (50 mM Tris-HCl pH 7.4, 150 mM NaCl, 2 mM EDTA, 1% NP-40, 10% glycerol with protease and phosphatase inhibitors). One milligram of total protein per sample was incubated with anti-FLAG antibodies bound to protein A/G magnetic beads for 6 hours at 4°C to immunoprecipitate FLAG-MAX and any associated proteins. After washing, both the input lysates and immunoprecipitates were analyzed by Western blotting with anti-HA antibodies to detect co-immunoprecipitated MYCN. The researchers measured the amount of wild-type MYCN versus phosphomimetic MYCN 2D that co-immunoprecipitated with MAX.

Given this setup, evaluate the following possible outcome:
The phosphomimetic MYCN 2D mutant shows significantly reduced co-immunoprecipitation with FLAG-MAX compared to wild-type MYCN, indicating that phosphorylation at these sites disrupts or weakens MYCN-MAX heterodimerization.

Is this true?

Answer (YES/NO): YES